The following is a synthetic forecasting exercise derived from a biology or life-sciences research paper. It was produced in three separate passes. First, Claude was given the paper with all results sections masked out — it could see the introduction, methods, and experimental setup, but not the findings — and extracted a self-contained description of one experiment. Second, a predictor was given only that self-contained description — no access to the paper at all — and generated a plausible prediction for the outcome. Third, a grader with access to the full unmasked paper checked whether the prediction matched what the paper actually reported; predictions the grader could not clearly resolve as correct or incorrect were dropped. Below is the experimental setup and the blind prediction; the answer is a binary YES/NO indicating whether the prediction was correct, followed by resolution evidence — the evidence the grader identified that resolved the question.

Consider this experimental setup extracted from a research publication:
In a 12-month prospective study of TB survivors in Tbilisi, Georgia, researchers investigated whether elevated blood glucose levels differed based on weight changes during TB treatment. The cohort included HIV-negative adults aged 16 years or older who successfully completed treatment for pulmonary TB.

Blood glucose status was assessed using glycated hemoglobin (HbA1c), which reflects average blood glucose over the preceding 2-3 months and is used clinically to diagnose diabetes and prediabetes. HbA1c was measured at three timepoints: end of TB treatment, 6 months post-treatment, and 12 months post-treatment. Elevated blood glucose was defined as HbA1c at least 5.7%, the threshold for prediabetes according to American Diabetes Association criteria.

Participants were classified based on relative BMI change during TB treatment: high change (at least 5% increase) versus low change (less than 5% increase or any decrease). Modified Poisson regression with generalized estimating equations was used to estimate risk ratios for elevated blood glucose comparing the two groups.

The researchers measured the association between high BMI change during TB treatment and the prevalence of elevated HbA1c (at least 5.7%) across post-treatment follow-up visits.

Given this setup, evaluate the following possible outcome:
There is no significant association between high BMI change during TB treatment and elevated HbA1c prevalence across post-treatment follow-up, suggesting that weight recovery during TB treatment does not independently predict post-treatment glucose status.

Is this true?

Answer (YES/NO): NO